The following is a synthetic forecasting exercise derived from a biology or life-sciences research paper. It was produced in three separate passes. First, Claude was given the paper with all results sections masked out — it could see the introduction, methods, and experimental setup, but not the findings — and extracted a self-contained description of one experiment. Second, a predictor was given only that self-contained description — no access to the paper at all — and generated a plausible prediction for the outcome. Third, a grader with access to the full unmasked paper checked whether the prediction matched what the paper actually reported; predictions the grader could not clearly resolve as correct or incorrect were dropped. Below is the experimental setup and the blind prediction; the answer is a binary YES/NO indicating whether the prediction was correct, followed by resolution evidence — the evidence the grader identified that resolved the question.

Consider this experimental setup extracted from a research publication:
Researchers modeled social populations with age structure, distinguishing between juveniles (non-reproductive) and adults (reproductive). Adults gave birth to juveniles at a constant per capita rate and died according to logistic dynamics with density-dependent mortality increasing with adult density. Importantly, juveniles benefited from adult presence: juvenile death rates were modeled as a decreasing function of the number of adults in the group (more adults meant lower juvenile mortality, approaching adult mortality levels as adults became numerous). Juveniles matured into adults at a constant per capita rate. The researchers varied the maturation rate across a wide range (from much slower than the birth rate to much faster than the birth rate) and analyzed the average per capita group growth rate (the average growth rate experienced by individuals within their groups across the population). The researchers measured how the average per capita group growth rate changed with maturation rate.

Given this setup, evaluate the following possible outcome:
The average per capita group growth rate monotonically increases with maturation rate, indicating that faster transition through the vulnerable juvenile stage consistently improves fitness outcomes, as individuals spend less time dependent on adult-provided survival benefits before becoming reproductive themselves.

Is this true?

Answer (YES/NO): NO